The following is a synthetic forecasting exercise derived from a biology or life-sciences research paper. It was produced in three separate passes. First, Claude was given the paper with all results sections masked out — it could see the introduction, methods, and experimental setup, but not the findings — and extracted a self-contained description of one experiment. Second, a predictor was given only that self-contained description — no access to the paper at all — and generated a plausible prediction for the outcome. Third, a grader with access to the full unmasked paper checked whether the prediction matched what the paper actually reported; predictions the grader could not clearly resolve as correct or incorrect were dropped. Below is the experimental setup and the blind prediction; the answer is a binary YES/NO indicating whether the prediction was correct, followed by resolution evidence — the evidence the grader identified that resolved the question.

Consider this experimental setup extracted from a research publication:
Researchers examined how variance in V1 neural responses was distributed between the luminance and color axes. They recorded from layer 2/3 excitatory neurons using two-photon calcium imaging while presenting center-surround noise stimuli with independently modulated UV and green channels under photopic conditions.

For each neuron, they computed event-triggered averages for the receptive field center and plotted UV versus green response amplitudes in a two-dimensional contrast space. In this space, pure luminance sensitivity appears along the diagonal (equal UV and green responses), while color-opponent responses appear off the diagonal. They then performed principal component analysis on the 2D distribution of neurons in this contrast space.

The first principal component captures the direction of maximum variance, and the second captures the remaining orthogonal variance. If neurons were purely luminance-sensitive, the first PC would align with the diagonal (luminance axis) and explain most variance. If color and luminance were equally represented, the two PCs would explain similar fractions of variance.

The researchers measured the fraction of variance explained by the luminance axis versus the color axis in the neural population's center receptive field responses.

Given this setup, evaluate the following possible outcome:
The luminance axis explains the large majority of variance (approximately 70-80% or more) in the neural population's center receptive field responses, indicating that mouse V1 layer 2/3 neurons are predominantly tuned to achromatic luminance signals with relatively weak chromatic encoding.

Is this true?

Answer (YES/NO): NO